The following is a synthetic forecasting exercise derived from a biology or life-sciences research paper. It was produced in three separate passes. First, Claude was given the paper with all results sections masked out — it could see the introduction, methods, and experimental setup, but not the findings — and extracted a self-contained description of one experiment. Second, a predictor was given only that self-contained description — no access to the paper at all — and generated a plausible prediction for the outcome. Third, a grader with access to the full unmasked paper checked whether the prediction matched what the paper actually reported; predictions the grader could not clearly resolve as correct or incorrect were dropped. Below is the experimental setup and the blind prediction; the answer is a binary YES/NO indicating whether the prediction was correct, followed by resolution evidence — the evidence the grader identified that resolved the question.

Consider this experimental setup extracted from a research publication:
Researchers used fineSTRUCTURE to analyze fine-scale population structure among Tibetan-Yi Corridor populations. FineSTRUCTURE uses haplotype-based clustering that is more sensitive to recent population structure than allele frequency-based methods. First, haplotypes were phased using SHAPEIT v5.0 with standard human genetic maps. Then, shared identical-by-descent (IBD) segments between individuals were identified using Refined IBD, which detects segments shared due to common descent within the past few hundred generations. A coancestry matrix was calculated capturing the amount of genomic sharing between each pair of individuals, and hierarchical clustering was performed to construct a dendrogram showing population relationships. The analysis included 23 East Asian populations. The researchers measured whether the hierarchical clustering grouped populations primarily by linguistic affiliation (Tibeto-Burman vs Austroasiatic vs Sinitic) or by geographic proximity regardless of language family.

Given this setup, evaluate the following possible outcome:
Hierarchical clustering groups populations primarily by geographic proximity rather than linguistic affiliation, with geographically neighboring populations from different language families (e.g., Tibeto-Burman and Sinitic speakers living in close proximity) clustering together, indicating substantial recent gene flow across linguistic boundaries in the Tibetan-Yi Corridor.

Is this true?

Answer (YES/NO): YES